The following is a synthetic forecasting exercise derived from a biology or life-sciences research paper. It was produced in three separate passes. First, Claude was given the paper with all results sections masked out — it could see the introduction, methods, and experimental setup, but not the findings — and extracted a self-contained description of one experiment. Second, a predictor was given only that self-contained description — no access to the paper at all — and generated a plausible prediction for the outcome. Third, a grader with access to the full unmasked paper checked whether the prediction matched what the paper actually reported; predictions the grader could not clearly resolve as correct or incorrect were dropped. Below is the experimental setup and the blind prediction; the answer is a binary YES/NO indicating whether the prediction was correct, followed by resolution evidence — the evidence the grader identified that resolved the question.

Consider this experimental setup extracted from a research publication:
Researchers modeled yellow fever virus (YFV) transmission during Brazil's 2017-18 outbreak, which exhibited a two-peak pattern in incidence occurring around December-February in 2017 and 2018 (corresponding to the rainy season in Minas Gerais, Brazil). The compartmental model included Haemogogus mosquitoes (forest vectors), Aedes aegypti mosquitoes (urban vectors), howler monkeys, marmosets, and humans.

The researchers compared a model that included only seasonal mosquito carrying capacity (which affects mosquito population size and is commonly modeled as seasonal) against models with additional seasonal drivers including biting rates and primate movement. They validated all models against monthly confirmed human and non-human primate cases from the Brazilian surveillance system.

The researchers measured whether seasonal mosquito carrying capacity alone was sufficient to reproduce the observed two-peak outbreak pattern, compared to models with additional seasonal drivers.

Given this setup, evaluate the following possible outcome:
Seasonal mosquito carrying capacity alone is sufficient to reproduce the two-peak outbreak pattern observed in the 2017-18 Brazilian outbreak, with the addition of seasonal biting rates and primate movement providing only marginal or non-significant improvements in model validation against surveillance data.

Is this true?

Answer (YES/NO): NO